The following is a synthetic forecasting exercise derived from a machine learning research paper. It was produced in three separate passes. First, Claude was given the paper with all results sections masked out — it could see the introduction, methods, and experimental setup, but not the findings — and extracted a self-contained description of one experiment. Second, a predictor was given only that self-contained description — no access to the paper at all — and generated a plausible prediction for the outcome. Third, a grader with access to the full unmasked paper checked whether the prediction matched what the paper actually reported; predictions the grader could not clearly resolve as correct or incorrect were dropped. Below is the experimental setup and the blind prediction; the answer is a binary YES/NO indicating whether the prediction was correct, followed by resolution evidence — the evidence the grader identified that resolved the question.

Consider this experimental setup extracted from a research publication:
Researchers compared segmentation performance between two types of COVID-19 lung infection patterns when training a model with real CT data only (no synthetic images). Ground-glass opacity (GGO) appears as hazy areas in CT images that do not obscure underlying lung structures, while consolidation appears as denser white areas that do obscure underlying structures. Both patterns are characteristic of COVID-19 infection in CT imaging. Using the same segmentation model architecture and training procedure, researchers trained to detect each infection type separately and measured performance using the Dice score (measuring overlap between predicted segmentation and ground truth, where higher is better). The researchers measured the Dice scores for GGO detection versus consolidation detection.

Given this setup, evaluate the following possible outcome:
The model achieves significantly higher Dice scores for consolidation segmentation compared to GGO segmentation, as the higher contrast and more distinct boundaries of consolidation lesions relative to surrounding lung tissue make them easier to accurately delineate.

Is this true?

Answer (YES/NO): NO